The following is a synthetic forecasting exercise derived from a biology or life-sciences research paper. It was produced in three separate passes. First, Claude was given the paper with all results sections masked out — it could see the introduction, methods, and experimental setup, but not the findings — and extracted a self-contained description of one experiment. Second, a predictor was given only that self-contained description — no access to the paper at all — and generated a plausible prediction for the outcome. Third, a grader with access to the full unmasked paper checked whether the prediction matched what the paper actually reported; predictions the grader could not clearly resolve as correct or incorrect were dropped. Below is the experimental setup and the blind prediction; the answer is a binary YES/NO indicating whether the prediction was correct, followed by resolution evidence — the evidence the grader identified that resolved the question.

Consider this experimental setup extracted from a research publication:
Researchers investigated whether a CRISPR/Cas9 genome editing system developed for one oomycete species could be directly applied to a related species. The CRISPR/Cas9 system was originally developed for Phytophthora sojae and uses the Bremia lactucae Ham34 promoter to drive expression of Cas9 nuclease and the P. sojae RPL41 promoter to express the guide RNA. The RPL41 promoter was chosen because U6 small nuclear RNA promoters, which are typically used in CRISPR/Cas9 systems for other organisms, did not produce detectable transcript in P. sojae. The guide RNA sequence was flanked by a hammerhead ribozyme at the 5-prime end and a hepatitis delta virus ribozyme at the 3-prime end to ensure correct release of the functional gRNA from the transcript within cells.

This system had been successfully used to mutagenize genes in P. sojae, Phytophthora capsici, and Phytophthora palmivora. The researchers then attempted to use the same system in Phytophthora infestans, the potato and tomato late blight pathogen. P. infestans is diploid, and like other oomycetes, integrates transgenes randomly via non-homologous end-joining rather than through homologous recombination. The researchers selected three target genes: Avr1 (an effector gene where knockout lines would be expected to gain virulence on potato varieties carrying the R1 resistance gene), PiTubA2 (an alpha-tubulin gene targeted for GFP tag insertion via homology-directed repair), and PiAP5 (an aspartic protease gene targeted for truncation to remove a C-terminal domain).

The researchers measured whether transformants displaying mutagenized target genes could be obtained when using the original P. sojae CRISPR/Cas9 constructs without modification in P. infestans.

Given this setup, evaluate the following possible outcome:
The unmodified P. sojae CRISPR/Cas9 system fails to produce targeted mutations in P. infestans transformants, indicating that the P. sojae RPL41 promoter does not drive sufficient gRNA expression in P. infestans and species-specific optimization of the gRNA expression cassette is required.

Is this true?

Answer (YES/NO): NO